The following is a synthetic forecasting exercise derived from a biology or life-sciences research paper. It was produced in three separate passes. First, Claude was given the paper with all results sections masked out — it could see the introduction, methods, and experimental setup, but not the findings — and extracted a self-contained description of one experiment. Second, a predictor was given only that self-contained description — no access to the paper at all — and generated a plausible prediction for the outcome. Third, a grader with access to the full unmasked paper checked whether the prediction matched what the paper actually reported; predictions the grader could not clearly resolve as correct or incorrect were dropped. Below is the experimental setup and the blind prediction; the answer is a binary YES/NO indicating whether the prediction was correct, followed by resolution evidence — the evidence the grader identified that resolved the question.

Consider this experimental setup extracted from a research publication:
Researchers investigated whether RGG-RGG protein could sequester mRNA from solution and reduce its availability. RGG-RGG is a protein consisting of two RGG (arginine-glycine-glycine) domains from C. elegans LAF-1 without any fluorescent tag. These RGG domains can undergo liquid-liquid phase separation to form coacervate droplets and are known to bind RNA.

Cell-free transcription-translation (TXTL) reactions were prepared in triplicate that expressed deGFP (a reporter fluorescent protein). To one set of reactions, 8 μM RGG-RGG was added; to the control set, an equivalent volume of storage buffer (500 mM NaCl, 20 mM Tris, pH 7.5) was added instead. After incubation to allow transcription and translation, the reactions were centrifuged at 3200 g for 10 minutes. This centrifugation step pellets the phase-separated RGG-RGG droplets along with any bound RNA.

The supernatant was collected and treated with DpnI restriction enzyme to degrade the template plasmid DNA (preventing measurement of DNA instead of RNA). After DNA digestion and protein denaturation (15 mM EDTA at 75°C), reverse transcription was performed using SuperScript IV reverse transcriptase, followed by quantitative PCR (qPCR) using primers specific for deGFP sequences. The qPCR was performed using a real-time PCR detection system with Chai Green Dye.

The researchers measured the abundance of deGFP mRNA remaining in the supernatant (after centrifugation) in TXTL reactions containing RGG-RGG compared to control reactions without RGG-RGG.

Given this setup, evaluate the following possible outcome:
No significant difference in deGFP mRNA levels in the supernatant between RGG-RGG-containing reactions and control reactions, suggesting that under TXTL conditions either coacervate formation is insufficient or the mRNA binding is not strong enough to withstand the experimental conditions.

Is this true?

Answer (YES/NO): NO